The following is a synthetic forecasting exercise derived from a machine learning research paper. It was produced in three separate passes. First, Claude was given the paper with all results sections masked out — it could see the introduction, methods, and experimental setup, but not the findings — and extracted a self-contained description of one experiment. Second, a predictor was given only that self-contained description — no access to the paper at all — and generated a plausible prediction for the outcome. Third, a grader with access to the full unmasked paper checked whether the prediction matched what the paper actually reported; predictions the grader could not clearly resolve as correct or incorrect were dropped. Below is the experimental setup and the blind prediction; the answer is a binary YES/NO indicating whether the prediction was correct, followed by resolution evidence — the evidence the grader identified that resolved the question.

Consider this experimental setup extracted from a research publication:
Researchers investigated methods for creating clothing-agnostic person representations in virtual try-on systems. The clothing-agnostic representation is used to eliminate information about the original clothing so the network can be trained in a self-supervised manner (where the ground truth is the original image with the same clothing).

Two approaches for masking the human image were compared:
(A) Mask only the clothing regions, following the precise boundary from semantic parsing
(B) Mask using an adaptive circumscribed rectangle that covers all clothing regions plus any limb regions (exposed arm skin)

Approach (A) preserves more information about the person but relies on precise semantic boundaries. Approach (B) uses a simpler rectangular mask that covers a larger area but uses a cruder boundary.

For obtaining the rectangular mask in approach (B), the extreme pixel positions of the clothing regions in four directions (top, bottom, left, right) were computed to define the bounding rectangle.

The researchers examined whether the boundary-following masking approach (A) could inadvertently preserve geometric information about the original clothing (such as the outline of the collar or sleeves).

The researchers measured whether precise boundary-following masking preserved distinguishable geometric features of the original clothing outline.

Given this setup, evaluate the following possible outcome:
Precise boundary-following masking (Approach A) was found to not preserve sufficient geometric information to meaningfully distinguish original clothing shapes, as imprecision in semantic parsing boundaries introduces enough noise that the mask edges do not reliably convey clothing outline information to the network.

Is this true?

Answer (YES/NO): NO